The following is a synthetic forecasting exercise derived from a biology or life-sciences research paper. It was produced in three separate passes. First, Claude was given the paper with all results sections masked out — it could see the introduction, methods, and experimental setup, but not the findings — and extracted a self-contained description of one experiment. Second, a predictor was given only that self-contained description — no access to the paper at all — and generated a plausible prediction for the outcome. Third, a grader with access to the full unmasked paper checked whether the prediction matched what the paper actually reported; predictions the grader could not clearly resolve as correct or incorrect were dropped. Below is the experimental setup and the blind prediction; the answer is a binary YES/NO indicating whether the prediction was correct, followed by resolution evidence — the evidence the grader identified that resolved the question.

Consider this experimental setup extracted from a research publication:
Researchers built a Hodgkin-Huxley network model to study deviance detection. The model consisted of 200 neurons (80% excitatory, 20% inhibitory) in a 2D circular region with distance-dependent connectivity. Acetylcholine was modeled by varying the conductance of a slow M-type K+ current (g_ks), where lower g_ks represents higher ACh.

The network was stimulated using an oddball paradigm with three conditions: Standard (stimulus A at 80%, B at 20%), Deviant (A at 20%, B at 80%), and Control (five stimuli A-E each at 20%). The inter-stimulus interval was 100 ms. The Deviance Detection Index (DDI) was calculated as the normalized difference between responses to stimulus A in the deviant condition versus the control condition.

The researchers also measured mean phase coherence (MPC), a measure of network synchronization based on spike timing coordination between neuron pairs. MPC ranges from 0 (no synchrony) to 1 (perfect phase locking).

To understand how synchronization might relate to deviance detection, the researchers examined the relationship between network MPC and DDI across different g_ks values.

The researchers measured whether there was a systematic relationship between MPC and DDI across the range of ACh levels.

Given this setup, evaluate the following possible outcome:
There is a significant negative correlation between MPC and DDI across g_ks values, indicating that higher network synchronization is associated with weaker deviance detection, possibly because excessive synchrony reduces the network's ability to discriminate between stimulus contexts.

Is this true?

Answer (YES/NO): NO